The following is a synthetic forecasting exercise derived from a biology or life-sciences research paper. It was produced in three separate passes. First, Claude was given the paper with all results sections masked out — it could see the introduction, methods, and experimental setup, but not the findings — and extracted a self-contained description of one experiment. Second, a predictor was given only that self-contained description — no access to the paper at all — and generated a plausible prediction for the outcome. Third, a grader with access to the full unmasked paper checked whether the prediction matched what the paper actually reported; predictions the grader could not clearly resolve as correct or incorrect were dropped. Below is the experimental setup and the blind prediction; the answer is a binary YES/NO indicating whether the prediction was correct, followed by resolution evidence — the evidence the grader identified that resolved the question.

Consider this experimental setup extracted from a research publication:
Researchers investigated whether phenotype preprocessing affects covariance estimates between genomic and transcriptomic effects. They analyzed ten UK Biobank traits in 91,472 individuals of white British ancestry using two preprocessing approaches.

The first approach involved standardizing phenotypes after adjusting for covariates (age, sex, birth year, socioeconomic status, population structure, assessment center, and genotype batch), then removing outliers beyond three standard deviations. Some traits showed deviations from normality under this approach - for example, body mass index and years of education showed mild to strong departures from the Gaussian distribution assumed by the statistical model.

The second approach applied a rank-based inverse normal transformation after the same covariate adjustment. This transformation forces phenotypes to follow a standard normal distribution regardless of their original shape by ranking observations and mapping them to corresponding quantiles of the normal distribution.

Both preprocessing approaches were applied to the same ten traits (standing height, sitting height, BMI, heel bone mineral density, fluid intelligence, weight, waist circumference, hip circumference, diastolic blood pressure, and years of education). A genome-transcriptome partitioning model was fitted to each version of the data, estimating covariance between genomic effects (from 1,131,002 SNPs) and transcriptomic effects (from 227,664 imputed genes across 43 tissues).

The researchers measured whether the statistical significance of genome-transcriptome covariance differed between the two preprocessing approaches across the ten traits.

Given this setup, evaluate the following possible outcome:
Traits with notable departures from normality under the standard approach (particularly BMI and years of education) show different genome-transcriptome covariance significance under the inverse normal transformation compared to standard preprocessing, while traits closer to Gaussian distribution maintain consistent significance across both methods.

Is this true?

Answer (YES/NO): NO